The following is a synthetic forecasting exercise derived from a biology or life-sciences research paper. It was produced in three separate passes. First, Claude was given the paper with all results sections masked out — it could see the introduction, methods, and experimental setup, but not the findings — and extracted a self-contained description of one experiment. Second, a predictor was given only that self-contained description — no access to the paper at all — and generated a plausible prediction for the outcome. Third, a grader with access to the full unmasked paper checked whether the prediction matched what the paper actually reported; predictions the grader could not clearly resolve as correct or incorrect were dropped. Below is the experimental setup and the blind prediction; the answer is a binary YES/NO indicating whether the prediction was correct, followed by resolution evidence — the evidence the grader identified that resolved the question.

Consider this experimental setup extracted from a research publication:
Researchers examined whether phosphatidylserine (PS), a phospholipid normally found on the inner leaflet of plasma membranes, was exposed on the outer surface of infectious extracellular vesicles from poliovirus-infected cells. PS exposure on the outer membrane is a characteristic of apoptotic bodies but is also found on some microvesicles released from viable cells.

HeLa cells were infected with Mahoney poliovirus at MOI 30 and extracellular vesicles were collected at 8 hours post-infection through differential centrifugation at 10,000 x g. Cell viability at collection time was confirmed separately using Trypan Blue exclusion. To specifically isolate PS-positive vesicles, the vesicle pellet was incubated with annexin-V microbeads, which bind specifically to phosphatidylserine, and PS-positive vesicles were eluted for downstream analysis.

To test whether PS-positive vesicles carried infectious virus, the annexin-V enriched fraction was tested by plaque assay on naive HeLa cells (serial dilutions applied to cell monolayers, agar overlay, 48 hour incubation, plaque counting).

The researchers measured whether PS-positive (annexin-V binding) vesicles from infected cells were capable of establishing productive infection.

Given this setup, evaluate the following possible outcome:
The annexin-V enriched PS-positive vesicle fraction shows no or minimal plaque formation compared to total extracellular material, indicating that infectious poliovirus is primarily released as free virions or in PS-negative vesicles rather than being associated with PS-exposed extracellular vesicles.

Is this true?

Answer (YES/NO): NO